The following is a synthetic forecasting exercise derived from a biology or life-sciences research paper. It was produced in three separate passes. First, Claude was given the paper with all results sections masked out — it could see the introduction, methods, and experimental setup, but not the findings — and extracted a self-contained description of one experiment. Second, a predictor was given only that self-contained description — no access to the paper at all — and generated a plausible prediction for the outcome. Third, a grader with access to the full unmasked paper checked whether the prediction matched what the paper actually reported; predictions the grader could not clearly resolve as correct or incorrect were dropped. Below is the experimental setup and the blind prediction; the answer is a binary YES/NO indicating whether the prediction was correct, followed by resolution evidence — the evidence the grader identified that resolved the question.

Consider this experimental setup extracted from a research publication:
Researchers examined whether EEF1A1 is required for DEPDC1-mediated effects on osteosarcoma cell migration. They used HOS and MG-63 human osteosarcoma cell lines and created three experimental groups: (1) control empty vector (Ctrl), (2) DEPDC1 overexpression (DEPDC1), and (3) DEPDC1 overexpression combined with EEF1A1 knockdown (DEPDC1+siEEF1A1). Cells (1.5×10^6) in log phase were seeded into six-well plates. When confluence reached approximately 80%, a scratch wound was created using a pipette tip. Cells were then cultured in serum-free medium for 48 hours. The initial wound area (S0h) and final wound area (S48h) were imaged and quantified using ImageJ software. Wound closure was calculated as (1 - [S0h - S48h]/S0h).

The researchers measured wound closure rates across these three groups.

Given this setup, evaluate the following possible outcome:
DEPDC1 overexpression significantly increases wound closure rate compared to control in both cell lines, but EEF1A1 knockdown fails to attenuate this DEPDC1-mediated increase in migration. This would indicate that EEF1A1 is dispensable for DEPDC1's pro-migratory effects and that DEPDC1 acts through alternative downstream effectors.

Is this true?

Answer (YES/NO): NO